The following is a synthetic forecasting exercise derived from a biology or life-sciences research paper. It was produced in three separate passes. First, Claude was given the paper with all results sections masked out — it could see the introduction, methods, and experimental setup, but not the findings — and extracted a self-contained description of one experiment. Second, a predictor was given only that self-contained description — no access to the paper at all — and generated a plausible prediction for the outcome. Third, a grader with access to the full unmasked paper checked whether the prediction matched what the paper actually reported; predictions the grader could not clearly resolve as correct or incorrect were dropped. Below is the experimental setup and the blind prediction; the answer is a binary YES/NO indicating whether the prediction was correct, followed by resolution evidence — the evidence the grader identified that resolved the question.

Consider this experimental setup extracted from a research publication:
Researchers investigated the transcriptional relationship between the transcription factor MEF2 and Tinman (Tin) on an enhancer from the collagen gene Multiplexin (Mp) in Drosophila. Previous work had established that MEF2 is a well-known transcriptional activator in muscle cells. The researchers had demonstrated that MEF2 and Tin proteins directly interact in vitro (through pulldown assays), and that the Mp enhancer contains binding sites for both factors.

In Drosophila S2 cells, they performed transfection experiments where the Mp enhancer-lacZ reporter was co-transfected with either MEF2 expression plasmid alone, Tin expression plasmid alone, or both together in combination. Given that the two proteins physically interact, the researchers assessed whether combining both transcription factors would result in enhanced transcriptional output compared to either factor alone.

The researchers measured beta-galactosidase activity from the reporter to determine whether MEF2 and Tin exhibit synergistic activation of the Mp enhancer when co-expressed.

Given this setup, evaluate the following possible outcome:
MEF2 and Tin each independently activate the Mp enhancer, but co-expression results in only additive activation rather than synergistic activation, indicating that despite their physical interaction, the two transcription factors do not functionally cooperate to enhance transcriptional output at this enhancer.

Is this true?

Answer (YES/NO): NO